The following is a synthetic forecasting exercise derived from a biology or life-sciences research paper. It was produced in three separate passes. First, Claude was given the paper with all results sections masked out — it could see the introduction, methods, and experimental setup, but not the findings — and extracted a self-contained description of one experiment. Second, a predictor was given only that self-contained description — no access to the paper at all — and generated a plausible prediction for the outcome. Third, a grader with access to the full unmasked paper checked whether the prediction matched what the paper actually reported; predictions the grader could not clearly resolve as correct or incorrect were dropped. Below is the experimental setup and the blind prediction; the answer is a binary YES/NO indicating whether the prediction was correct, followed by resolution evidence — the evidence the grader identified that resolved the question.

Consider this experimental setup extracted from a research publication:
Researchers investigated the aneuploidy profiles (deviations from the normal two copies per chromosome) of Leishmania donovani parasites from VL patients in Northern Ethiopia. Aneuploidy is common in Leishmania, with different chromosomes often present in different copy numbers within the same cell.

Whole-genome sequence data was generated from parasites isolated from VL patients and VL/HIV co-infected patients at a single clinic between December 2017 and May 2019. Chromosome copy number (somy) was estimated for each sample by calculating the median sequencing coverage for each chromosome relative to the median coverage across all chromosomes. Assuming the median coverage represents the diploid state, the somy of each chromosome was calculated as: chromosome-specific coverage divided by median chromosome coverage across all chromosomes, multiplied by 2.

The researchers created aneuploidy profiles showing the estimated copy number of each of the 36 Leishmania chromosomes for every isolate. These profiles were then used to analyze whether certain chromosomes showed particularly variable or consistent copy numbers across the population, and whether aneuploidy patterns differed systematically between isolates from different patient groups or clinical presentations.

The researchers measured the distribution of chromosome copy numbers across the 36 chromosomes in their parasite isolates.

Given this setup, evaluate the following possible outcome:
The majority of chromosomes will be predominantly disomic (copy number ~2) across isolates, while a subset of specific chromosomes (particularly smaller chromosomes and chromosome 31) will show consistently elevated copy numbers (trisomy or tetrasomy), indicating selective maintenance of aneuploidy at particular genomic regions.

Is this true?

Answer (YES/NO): NO